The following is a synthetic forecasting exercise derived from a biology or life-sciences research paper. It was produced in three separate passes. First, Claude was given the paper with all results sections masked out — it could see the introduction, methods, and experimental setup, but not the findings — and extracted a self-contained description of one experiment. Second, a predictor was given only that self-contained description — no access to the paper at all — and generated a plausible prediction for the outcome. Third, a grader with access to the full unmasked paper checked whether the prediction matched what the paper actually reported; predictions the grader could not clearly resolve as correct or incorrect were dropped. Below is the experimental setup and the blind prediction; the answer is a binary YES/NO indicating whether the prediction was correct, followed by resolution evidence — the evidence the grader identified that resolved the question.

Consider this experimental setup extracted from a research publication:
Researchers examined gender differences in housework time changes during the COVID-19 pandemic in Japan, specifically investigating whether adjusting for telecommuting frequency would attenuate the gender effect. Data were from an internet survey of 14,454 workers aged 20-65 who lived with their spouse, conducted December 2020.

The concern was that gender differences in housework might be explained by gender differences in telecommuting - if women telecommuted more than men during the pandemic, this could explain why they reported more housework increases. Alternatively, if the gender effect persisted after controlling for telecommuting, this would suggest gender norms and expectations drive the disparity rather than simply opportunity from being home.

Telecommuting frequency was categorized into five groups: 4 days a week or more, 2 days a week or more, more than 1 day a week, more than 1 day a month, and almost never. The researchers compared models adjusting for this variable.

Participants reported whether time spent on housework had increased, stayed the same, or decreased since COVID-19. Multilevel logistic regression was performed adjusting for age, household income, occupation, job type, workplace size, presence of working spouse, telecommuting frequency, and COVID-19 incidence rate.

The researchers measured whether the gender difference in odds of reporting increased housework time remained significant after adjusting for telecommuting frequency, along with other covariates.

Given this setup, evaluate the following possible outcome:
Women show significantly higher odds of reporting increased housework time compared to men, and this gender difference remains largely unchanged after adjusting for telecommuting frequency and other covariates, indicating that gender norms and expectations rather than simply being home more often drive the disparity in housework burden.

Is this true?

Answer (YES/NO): YES